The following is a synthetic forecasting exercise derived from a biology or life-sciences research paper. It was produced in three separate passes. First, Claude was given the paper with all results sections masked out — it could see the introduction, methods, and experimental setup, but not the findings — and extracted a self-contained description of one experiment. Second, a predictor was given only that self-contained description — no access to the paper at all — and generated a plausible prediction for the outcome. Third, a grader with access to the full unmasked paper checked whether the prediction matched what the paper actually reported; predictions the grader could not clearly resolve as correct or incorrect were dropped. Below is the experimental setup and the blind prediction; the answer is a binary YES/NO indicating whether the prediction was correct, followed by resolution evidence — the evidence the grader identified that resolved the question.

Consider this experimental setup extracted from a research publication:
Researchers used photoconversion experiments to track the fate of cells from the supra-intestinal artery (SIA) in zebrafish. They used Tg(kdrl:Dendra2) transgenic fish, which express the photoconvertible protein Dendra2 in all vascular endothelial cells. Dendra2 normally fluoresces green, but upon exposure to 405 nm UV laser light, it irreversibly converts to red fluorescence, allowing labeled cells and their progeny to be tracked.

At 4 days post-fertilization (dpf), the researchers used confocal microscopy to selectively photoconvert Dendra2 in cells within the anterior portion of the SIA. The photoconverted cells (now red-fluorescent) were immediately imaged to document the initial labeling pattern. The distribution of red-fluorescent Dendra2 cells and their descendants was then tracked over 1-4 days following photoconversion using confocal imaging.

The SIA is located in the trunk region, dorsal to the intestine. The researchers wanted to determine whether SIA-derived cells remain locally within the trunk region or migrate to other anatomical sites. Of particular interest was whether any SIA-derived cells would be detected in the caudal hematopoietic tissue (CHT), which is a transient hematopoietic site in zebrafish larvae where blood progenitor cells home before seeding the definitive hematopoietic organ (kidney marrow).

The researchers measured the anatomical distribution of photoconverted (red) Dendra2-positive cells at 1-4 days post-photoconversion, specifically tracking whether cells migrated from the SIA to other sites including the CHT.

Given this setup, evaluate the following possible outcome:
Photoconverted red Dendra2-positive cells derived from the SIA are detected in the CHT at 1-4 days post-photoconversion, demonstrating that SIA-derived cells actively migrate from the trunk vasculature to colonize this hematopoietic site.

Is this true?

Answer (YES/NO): YES